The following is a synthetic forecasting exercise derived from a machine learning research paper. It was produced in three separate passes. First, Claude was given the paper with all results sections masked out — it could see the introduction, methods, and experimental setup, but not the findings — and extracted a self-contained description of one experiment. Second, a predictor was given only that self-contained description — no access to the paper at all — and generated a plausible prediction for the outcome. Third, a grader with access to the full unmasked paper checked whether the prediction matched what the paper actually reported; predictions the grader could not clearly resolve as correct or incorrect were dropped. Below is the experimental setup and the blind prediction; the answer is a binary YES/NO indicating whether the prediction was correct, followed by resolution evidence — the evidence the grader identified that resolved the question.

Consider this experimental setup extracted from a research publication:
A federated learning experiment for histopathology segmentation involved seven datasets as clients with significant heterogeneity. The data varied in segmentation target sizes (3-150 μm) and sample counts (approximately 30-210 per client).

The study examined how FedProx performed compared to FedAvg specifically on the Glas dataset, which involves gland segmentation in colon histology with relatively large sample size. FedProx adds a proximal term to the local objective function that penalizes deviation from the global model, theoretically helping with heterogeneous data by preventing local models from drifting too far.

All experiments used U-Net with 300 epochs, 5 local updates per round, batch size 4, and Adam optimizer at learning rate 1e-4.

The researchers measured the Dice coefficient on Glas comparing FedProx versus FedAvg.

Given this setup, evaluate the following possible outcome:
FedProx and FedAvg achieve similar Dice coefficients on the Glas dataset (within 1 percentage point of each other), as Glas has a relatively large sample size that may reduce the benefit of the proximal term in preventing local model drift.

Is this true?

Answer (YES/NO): YES